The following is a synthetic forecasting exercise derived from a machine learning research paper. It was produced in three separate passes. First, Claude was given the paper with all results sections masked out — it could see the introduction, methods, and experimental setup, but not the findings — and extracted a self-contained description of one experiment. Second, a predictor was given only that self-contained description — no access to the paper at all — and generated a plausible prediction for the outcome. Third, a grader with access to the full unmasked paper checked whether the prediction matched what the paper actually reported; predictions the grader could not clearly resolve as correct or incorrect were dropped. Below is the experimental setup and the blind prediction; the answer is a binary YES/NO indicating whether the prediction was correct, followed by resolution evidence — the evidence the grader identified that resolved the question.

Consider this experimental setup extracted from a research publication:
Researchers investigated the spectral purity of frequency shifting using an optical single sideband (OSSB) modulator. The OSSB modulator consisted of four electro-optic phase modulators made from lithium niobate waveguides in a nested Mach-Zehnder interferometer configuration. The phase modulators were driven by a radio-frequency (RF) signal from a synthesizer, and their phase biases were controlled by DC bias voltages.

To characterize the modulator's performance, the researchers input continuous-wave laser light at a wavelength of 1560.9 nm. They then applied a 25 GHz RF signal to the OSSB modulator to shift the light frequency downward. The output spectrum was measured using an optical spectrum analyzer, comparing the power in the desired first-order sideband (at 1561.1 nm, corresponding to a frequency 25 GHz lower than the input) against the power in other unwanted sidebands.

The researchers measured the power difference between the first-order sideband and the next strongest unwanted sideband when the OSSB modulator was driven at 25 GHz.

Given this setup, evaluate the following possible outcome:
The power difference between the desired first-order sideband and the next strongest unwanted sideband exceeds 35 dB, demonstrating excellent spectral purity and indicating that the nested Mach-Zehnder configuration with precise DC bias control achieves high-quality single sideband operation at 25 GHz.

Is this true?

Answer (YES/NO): NO